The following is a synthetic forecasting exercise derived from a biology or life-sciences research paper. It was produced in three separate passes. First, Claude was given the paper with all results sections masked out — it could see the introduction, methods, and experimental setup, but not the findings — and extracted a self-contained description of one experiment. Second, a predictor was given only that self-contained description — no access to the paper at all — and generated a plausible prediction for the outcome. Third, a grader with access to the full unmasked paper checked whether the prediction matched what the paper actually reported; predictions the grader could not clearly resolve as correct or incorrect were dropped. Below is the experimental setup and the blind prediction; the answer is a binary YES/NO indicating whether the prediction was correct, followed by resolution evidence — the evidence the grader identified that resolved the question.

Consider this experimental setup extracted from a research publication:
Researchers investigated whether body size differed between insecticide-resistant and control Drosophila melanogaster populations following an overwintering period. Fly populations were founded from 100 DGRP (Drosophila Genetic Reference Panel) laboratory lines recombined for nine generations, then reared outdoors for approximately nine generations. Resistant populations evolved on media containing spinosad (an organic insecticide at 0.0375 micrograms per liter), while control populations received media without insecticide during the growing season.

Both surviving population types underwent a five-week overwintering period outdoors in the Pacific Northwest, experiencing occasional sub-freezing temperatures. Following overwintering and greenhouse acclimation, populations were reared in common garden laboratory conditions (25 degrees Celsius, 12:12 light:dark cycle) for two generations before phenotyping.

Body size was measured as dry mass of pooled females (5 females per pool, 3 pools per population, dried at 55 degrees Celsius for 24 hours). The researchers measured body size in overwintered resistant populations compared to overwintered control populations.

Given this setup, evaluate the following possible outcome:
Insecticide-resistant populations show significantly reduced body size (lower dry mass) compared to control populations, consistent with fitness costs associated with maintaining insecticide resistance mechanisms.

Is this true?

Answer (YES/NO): NO